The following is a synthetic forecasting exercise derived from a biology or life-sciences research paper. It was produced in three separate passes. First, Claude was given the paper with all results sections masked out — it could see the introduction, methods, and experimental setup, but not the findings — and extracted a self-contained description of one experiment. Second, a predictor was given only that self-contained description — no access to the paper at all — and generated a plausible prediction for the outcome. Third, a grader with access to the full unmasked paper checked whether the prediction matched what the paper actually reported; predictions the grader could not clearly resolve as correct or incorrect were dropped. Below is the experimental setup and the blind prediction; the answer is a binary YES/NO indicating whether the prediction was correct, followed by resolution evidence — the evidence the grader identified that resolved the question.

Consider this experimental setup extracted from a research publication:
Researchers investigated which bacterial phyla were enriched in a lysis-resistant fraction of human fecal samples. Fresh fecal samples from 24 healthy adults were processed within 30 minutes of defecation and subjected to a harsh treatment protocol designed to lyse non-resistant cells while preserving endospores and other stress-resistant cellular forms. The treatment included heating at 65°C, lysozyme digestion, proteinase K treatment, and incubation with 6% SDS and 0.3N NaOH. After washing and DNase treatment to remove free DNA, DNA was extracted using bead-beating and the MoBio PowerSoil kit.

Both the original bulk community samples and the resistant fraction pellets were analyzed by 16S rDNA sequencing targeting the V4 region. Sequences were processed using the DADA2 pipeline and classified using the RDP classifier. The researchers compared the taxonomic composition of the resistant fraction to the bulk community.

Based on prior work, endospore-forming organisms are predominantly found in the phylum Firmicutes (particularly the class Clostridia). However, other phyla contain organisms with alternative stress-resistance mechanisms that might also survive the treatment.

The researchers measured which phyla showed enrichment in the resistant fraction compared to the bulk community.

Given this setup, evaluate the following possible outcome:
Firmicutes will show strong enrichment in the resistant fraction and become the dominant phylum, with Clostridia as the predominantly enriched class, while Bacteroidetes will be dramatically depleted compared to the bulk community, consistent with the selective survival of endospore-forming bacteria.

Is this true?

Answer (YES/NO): NO